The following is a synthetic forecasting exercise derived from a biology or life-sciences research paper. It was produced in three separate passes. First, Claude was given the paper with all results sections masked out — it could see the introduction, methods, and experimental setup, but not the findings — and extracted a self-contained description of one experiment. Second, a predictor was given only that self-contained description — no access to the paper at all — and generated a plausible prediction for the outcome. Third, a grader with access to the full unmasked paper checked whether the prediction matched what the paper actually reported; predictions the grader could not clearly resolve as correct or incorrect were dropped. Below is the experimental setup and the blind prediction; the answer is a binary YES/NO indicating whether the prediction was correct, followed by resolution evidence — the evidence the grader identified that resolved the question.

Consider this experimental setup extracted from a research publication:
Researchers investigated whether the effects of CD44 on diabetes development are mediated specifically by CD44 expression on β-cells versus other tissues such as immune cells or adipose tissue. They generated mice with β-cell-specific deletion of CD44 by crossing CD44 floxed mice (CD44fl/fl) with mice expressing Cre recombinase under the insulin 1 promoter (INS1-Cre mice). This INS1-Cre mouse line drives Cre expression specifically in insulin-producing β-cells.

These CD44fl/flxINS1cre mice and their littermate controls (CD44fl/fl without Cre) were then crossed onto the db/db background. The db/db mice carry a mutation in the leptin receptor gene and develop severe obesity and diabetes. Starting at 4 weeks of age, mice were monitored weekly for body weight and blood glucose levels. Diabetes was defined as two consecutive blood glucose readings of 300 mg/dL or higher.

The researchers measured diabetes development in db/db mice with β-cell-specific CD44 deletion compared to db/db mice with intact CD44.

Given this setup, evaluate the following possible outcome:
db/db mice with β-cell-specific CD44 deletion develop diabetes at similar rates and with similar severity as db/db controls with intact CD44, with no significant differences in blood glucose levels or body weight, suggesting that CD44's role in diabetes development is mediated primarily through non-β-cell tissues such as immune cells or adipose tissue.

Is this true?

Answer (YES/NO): NO